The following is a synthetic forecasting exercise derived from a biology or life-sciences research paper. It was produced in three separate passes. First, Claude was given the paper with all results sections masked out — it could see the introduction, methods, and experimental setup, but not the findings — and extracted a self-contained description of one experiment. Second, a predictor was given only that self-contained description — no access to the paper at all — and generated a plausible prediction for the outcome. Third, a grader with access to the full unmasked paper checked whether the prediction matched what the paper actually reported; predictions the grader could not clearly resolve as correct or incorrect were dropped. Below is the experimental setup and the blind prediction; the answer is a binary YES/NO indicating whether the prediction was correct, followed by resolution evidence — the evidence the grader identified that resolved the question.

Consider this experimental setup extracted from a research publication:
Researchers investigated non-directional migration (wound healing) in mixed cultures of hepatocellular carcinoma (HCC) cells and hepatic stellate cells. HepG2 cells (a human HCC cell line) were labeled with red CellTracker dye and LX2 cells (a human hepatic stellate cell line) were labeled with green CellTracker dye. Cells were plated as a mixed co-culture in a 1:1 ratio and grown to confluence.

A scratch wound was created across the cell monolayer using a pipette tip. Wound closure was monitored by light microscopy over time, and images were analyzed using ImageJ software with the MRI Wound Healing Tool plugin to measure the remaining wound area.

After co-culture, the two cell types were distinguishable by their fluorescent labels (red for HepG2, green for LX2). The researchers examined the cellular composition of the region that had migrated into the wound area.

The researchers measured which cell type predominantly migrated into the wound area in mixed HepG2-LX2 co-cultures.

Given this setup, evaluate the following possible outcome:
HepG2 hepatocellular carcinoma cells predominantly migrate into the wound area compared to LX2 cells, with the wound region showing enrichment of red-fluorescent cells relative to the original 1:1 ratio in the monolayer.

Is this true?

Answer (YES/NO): NO